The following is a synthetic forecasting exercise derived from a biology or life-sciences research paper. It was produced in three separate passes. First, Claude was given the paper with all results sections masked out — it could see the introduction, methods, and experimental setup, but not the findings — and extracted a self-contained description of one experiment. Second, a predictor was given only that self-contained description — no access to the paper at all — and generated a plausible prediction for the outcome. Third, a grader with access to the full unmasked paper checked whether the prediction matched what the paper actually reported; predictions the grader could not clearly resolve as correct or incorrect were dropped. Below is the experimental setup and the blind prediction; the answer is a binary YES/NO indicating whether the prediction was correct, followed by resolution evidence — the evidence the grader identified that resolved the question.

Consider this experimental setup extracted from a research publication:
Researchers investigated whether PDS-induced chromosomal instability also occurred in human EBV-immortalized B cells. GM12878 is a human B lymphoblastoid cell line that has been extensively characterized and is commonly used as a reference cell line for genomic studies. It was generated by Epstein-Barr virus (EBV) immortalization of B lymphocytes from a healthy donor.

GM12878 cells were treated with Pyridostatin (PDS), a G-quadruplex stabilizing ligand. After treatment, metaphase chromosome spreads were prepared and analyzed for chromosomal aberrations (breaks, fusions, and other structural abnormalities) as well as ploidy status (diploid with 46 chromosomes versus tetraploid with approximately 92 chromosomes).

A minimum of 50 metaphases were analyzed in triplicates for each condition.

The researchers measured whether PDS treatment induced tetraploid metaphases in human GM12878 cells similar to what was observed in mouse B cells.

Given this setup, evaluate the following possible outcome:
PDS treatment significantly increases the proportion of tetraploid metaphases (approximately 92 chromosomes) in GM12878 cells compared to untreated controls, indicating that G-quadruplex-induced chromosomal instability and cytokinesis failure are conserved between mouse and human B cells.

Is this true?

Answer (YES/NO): YES